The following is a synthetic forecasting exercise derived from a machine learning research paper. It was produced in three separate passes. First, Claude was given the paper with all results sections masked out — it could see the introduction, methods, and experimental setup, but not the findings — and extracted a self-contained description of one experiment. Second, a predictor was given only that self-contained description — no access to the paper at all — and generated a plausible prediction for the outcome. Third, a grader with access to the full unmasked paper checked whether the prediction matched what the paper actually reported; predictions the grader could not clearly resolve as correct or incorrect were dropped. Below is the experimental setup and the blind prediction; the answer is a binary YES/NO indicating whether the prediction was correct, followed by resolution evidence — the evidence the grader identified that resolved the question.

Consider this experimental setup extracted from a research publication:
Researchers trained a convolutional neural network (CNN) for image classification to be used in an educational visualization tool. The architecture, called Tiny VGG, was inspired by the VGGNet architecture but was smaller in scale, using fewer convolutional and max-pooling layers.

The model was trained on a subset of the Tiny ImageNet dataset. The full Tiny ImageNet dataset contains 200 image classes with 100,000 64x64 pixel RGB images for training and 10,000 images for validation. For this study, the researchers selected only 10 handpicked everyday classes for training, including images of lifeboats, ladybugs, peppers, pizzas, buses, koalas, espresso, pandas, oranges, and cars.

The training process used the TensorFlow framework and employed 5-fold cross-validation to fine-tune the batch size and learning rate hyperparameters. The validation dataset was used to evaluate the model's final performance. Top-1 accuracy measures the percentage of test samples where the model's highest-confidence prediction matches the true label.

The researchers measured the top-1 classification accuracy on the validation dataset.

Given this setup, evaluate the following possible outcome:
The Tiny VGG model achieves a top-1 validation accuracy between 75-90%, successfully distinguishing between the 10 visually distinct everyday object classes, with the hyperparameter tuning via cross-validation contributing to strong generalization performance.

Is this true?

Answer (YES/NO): NO